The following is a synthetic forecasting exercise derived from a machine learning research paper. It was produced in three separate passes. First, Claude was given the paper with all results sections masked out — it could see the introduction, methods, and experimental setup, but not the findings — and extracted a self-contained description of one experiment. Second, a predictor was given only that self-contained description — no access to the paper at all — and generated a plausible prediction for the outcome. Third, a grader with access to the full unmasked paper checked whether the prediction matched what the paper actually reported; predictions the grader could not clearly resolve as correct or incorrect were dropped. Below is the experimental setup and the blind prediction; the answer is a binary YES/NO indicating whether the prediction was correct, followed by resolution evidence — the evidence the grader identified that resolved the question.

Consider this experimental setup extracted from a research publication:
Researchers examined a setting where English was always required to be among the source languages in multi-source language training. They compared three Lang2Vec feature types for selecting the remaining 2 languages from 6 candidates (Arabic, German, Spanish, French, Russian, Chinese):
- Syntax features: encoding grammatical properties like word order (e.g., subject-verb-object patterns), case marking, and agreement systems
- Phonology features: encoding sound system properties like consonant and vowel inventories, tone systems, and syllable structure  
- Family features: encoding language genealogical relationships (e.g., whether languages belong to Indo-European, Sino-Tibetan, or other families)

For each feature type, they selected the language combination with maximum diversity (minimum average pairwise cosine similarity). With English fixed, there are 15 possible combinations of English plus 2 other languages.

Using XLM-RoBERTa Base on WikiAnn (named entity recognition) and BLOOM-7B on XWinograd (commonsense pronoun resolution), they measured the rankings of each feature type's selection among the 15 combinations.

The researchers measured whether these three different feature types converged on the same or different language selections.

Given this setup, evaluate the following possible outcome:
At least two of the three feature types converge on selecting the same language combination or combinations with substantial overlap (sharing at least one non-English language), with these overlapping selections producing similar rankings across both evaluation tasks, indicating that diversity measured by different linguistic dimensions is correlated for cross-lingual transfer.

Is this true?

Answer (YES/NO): YES